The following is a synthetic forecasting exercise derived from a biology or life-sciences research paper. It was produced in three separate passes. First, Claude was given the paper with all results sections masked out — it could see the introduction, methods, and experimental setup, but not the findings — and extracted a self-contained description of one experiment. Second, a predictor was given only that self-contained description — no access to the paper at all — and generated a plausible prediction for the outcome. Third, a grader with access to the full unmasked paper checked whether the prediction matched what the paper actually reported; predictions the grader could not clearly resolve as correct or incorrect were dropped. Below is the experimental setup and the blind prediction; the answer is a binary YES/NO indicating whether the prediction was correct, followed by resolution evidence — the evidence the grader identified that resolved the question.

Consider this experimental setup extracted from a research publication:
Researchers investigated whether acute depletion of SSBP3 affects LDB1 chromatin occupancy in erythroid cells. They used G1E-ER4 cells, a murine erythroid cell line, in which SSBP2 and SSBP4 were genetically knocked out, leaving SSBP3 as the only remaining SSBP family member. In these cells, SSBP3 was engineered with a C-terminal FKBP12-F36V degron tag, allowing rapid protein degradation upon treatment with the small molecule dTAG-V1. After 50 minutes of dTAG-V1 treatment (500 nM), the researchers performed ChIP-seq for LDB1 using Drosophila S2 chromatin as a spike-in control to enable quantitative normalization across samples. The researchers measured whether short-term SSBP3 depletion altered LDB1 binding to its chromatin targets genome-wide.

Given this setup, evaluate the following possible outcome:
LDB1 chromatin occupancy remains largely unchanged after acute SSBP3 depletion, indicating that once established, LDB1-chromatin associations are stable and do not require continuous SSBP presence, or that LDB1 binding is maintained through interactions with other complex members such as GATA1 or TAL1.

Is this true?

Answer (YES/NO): YES